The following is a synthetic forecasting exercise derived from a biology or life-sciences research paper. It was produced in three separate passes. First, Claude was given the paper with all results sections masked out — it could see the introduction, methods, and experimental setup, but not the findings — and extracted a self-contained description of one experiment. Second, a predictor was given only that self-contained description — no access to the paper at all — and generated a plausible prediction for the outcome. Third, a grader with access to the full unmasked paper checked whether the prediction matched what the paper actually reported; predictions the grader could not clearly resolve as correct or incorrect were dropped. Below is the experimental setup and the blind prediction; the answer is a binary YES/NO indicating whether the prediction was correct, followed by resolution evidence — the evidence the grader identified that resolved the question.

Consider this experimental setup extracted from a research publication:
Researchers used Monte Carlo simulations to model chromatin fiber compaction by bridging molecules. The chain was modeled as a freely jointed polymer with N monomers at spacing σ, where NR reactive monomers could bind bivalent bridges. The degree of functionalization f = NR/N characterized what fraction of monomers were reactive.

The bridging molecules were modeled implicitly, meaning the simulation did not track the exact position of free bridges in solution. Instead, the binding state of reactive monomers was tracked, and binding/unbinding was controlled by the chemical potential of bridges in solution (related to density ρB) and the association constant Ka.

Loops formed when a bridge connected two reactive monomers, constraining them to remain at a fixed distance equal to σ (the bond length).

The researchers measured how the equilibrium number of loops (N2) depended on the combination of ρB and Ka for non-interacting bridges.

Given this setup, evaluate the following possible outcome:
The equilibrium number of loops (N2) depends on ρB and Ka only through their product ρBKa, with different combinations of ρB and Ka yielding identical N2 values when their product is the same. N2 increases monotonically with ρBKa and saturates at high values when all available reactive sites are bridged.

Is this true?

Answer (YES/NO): NO